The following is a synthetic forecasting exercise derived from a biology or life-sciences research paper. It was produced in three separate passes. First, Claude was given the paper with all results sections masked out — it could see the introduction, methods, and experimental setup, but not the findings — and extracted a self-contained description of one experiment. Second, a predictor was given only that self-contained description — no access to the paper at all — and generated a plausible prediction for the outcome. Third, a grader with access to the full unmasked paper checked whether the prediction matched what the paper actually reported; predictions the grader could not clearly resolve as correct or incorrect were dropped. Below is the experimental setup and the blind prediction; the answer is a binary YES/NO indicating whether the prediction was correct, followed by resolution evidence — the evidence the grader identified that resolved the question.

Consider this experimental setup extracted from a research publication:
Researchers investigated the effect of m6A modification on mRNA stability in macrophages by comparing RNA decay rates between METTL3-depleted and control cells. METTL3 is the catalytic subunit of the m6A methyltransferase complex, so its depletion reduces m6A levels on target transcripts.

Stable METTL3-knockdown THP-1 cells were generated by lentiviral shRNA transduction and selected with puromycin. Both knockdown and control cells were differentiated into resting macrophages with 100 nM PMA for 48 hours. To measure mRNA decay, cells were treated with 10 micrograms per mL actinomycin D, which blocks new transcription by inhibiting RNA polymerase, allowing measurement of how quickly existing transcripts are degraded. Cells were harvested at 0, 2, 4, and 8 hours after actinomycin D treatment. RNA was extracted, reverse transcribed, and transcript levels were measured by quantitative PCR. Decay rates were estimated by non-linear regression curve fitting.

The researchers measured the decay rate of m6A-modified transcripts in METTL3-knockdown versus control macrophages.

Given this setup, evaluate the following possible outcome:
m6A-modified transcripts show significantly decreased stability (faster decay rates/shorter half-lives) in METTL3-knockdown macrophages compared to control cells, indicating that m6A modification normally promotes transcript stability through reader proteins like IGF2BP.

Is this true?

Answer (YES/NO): NO